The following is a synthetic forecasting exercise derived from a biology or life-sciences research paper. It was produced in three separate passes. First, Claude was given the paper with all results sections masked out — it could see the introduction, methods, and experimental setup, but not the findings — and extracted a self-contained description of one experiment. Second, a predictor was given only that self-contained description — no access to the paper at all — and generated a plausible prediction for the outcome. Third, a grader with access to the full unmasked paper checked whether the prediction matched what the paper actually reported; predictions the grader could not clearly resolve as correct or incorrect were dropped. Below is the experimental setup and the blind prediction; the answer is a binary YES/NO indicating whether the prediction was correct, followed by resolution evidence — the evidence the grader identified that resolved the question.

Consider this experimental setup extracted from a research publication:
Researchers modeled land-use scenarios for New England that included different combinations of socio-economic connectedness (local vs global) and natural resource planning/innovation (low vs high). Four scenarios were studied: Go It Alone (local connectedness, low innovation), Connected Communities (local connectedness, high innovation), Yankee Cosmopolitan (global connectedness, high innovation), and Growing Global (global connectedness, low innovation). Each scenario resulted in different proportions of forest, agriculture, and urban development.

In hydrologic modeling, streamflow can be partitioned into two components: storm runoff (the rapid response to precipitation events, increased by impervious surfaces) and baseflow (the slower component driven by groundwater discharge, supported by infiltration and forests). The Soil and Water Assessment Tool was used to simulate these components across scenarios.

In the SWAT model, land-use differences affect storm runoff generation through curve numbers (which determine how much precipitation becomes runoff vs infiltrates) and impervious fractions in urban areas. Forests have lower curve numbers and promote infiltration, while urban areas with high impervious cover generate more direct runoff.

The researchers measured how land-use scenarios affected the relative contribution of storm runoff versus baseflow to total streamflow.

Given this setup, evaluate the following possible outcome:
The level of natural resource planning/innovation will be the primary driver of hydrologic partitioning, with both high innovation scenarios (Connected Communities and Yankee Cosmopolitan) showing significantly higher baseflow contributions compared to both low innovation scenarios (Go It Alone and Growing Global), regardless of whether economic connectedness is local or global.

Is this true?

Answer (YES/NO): NO